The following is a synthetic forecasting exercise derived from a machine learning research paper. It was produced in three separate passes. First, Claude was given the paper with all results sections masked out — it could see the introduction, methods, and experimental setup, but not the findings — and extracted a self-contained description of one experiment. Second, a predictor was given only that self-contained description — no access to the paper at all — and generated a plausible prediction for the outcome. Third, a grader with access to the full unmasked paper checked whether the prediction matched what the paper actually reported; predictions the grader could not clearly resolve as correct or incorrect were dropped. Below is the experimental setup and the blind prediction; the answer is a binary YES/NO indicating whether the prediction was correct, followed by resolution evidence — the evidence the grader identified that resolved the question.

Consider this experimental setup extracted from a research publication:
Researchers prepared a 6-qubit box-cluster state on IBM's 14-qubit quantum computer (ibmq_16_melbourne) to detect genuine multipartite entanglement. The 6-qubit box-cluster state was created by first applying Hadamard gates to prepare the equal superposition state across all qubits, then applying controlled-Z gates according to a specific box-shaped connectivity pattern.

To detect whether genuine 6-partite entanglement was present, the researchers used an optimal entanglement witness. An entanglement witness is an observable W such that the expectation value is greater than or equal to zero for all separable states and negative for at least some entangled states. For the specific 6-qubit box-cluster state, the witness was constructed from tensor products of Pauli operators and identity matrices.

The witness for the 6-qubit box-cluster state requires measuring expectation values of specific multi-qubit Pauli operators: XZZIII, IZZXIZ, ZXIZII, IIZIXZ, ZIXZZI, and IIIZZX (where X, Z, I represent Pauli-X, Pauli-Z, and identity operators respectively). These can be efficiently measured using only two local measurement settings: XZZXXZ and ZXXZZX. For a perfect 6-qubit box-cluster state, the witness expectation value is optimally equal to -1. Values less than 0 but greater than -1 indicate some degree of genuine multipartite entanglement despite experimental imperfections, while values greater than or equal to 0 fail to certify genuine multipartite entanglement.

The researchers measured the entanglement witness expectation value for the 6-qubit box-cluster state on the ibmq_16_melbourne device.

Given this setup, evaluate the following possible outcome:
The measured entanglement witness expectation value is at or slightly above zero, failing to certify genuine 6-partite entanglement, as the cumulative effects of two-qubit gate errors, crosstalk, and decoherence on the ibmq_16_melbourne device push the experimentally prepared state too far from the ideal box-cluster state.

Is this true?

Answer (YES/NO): NO